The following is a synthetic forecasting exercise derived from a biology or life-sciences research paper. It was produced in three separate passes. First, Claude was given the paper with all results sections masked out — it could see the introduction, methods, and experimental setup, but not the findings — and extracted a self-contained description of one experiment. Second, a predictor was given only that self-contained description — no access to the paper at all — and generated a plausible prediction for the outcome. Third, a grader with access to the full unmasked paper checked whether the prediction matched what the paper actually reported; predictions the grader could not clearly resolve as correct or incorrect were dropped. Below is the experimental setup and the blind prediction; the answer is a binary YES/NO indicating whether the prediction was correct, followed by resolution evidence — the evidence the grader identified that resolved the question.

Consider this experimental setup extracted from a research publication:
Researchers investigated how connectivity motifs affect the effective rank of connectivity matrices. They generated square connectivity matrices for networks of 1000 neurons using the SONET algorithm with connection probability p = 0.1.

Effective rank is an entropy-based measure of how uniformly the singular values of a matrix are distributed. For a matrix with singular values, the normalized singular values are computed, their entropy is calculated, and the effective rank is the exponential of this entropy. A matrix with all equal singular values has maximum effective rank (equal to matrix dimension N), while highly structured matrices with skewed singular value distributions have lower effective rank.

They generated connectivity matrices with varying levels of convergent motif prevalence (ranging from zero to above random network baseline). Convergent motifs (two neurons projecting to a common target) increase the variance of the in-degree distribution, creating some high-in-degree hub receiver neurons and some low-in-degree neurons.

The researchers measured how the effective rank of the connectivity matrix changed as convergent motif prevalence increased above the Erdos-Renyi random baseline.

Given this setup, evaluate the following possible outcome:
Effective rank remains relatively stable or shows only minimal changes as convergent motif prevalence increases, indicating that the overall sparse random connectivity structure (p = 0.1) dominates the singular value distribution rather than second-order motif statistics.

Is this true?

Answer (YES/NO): NO